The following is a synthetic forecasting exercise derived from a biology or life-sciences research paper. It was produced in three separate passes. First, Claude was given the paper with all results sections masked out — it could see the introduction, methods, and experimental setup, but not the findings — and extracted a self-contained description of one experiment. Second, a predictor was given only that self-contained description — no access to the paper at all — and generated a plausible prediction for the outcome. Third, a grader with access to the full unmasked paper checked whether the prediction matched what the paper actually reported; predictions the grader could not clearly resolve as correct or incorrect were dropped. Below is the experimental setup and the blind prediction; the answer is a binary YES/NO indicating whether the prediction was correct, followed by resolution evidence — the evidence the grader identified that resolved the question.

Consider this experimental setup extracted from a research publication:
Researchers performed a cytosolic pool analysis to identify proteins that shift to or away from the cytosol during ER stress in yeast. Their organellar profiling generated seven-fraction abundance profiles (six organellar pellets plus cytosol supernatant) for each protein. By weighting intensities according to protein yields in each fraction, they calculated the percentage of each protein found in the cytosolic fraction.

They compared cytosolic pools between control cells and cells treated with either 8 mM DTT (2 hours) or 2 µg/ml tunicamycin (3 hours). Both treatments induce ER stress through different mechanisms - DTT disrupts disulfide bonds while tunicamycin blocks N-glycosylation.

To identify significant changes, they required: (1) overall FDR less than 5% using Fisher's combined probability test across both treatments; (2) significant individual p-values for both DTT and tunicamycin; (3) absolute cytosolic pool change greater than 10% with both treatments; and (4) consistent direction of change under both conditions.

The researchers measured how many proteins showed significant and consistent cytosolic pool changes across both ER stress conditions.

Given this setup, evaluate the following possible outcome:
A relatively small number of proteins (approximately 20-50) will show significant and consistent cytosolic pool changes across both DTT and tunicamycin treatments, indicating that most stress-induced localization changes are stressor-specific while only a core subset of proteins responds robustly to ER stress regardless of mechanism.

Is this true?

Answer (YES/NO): NO